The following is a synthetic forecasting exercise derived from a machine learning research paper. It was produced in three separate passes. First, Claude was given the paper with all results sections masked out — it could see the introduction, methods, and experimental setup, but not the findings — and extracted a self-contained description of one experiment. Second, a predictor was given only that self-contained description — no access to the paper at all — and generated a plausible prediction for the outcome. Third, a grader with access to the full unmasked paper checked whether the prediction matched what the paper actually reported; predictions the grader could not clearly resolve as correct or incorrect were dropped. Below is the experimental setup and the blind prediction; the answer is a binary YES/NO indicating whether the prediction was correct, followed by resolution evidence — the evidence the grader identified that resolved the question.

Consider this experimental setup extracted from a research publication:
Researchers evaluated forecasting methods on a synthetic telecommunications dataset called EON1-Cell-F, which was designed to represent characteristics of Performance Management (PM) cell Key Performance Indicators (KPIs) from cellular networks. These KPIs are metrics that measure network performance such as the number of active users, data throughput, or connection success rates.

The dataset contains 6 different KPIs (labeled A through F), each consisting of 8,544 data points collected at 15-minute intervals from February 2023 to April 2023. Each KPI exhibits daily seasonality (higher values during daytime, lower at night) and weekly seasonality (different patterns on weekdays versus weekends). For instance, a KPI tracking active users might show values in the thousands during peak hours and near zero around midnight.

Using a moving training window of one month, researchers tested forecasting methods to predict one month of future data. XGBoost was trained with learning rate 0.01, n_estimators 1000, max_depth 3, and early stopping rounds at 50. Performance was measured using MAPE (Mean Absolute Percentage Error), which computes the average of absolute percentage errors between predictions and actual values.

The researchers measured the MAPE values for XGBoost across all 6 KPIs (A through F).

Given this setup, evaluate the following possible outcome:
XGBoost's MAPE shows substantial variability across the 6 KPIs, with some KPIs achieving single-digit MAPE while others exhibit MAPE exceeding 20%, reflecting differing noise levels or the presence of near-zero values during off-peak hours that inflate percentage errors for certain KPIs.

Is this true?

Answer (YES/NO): NO